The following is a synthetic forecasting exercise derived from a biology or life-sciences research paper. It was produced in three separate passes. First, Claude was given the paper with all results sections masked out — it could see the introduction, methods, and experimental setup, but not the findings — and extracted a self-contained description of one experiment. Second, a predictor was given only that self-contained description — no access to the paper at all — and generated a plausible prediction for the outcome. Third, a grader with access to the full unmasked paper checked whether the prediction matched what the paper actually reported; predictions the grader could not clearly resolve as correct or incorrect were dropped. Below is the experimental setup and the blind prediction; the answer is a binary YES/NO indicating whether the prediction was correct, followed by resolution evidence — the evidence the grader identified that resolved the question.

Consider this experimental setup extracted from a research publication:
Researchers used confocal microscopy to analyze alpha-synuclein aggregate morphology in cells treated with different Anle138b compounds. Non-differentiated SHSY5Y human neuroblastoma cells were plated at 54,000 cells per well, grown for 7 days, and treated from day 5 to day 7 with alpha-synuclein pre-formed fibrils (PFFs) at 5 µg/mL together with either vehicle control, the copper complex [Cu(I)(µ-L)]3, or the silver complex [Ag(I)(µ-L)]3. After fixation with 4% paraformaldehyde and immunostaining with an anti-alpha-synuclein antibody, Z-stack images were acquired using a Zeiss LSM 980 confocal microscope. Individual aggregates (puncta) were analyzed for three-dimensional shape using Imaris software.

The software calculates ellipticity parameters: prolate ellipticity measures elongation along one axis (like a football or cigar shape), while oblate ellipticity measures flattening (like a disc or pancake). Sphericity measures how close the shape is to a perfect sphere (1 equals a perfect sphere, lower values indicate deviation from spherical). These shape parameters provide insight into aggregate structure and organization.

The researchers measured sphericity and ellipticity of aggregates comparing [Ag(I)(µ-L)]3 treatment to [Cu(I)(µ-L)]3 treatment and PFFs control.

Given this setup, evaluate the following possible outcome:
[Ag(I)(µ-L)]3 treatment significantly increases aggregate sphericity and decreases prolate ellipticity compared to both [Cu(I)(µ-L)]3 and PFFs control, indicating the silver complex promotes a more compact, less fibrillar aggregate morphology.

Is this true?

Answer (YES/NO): NO